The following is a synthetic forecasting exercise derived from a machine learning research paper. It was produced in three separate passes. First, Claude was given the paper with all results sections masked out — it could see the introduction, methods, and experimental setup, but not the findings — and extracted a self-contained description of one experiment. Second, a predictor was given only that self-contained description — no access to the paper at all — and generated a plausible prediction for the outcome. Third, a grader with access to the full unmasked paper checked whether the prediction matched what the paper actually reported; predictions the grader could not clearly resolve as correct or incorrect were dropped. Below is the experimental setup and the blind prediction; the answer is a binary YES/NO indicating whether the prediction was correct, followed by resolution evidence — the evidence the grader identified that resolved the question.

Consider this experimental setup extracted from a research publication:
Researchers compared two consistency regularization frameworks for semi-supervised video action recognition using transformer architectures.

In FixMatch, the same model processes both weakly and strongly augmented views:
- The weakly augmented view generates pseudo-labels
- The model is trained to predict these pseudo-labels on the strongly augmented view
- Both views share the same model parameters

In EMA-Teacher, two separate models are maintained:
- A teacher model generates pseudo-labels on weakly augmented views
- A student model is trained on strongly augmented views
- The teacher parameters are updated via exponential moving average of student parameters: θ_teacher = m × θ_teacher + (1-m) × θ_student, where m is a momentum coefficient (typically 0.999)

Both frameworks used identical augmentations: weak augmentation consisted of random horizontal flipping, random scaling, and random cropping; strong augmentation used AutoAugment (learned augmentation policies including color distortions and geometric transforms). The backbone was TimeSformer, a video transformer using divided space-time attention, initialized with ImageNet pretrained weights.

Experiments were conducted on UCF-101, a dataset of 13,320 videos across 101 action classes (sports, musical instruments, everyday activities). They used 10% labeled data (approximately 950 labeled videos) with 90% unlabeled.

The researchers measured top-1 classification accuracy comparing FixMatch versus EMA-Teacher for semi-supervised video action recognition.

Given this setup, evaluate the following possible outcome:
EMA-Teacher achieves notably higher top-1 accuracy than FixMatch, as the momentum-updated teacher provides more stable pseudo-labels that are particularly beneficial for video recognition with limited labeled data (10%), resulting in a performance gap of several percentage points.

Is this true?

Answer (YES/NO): YES